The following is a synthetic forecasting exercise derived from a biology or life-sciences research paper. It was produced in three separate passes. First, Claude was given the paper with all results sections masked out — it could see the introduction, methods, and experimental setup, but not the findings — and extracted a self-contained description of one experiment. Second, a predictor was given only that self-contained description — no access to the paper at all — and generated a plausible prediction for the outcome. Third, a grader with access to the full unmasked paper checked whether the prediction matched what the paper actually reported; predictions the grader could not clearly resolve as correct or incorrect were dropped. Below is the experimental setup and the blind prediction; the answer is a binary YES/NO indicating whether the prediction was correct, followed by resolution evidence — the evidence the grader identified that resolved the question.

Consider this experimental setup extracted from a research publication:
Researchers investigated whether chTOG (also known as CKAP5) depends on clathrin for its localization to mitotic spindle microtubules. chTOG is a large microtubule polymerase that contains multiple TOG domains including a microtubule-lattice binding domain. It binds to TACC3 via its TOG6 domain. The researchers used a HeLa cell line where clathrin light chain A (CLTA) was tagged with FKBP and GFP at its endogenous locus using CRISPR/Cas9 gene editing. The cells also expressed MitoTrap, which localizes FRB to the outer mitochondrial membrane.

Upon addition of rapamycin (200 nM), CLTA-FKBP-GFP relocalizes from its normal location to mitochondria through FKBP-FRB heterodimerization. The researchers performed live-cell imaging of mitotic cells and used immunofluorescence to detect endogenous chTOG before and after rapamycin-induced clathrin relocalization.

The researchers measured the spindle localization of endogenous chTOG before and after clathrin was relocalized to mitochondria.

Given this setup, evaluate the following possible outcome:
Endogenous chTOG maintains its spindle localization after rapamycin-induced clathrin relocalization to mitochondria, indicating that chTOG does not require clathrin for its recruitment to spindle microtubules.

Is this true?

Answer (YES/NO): YES